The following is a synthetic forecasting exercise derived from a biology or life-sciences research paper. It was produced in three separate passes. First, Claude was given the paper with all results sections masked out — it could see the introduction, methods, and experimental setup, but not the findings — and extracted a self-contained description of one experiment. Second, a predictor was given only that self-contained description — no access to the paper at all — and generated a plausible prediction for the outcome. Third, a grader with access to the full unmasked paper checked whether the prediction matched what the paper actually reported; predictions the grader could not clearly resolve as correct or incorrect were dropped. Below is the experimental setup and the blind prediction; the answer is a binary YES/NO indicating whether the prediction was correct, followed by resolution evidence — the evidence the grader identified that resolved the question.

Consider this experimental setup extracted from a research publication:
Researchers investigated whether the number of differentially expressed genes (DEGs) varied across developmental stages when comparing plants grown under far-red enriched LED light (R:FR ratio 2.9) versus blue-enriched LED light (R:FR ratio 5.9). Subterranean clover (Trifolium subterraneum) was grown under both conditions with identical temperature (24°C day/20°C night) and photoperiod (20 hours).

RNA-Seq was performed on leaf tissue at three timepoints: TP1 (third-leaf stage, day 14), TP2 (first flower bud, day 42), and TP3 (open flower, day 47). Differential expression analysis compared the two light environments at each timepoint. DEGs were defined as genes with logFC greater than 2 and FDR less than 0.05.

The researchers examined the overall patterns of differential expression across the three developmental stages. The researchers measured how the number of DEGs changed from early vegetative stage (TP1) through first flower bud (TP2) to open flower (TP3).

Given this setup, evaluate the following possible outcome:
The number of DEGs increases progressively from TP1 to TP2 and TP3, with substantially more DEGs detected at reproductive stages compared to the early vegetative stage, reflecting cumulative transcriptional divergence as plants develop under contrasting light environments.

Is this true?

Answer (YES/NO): NO